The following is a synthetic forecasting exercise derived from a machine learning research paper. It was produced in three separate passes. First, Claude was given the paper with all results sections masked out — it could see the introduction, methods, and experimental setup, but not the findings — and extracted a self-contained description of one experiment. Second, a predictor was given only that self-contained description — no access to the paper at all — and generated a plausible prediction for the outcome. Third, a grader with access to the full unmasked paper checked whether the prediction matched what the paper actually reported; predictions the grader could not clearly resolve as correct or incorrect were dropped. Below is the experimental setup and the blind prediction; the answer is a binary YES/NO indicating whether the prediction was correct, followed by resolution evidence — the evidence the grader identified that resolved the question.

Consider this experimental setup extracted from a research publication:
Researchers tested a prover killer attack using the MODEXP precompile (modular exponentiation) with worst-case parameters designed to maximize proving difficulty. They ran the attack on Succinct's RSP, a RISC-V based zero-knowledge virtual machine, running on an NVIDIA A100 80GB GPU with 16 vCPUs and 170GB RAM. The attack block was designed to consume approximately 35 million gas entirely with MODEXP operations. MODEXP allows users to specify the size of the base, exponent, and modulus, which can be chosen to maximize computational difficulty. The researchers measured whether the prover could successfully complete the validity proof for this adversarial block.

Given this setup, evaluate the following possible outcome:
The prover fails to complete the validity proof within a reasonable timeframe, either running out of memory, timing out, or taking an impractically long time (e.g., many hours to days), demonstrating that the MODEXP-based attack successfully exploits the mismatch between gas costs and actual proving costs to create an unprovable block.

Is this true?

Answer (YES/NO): YES